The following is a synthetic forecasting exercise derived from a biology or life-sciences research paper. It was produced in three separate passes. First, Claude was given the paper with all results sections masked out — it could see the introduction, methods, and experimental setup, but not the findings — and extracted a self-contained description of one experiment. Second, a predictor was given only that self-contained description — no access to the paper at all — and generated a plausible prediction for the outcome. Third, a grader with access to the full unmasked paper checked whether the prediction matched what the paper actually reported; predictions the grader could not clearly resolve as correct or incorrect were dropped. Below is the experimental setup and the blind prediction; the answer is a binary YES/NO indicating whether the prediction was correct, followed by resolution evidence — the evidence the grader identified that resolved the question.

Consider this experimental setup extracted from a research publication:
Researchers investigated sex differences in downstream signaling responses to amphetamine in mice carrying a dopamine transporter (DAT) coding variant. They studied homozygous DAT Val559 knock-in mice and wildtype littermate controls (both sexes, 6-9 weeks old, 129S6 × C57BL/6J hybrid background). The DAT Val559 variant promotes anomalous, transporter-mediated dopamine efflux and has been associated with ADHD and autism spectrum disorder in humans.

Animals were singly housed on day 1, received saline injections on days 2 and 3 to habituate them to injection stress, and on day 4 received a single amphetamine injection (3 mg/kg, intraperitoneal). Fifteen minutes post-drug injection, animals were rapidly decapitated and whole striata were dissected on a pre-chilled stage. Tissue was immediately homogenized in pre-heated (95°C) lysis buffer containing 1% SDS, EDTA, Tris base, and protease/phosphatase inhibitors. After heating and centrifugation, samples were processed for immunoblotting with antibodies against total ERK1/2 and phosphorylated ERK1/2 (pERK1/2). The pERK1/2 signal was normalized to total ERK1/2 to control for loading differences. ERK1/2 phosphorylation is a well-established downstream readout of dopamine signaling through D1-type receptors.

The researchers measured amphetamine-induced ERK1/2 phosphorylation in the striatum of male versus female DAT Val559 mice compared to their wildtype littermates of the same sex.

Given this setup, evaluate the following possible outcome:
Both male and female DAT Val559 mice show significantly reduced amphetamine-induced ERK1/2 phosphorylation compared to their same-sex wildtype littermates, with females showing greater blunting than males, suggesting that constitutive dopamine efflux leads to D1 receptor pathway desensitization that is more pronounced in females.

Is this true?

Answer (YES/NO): NO